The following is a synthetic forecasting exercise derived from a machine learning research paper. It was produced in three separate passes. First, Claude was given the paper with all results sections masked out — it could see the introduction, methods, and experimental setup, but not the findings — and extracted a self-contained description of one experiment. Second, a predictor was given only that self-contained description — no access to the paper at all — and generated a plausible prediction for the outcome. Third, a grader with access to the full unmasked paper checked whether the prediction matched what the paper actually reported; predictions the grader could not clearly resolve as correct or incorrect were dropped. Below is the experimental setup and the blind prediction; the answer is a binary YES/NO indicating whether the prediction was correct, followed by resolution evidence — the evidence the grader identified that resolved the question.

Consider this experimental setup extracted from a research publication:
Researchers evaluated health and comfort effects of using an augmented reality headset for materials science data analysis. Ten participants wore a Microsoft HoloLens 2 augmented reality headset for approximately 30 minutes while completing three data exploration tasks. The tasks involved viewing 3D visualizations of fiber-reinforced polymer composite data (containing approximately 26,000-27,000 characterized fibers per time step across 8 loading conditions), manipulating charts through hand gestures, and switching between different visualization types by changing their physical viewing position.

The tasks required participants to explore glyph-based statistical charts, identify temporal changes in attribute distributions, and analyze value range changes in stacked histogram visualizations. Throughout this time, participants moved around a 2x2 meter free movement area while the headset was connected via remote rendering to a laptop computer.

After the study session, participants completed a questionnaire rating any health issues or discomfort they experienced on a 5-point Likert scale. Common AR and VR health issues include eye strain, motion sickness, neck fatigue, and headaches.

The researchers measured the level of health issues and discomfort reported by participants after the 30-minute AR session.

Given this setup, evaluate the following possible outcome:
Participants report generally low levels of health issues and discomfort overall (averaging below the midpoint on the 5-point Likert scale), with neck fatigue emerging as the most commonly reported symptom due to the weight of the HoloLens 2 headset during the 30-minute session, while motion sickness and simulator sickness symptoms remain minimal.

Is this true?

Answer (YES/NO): NO